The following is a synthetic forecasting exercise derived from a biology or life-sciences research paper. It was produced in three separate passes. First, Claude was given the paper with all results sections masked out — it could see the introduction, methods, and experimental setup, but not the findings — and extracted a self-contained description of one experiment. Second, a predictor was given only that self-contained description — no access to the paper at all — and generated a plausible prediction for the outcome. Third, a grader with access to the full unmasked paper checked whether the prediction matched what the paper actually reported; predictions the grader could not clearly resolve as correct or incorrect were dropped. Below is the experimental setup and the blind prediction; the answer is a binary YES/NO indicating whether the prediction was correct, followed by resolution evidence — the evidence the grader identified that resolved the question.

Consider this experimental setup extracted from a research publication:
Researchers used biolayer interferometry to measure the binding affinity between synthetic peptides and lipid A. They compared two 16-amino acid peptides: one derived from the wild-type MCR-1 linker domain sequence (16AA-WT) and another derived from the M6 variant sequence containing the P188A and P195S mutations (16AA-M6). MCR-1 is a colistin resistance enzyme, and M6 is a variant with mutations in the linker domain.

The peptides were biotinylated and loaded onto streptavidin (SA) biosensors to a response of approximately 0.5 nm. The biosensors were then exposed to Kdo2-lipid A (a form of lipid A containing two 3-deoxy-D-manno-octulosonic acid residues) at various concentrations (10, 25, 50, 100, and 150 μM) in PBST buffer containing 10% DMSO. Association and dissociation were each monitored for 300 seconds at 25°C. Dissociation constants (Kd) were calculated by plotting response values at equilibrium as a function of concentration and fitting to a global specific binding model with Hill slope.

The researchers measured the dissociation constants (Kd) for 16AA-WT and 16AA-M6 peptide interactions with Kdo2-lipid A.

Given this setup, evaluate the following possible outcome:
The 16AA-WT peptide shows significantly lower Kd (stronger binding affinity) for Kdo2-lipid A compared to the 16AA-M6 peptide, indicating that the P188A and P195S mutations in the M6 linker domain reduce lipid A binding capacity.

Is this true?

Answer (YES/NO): NO